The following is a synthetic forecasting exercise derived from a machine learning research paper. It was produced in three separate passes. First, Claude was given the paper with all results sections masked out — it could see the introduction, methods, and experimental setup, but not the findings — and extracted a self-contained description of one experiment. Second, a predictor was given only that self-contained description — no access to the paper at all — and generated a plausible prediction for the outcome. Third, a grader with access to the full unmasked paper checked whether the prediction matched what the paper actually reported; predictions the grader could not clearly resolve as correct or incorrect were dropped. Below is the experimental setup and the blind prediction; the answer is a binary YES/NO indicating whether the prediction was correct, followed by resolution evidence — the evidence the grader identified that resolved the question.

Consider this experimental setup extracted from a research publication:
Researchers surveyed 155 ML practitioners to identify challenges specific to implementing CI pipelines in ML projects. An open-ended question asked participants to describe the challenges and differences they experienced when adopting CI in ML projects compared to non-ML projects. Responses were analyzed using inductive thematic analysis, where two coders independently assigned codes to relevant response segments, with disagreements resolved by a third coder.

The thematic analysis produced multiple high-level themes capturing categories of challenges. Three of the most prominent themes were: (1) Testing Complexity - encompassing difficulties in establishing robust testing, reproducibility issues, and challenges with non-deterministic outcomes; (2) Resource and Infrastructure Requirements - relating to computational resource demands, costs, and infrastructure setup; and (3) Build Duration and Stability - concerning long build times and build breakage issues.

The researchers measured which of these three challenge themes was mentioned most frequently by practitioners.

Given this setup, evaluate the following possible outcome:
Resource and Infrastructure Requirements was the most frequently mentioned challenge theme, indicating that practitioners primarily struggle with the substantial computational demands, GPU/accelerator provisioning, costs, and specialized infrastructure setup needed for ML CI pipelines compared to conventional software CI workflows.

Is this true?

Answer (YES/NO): NO